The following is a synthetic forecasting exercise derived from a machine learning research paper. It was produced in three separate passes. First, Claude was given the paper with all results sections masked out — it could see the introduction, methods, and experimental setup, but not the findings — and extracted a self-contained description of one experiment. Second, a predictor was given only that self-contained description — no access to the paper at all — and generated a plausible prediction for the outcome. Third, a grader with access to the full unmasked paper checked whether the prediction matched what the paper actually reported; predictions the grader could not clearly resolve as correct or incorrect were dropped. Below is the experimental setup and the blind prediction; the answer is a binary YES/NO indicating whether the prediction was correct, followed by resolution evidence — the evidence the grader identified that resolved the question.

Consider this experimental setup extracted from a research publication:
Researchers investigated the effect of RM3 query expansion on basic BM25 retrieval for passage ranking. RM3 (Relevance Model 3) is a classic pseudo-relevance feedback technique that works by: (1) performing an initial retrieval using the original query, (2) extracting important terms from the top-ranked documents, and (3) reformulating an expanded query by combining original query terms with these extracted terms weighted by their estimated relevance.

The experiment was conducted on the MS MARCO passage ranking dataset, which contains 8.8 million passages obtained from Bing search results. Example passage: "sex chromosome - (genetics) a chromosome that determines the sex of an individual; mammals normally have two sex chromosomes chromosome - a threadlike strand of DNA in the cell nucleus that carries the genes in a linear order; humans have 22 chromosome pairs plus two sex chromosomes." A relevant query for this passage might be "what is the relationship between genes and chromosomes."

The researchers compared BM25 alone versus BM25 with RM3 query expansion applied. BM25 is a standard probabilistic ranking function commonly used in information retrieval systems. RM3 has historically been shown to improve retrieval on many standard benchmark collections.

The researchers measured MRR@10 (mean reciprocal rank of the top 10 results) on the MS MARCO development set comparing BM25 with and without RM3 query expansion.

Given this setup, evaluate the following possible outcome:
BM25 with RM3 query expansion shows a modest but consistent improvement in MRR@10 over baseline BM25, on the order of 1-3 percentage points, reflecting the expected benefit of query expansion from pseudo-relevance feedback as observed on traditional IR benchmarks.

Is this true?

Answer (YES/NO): NO